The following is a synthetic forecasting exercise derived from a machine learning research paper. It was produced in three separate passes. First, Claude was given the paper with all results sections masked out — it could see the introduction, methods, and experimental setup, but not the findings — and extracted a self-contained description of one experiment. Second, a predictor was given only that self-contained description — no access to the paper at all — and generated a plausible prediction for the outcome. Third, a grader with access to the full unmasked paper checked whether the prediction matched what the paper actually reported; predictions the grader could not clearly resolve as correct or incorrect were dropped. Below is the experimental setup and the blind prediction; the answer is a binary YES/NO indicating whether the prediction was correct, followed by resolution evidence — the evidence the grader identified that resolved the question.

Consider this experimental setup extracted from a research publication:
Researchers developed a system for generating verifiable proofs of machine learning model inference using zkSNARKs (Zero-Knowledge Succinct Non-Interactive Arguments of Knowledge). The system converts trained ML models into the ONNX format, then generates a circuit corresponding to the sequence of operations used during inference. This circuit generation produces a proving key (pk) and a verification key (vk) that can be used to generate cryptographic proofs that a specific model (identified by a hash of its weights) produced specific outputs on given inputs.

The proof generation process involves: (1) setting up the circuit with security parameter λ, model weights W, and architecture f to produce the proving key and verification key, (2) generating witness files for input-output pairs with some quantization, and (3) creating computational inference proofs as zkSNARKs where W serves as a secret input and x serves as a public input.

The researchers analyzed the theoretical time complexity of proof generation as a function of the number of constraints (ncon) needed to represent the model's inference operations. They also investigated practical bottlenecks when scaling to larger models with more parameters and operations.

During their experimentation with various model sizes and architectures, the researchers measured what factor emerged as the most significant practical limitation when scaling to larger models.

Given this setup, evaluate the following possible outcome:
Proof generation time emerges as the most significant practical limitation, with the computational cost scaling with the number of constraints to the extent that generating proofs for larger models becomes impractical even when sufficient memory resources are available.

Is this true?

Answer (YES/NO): NO